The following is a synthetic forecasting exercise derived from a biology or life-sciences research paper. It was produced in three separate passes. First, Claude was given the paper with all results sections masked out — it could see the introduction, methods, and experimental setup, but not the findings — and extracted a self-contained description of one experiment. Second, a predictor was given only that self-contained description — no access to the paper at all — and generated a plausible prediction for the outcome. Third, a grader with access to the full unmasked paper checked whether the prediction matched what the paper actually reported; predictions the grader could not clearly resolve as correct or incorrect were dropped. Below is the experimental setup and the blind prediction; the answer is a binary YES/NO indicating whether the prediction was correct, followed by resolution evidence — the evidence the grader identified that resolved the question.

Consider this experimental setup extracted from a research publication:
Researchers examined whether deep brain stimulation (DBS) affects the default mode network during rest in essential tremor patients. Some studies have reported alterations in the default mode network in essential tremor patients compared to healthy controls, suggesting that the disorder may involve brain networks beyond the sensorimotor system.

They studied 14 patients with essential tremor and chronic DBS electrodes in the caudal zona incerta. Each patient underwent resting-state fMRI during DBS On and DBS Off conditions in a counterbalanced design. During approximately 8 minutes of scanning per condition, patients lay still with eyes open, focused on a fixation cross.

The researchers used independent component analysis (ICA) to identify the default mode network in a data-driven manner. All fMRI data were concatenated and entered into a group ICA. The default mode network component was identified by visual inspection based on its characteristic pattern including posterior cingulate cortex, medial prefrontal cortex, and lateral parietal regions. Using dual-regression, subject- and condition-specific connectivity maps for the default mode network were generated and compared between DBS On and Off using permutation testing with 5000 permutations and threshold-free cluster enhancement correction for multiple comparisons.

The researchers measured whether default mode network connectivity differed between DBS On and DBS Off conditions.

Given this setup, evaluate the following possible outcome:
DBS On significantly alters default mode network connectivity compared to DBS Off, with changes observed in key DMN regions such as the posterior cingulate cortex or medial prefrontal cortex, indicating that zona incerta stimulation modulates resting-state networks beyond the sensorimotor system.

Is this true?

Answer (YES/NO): NO